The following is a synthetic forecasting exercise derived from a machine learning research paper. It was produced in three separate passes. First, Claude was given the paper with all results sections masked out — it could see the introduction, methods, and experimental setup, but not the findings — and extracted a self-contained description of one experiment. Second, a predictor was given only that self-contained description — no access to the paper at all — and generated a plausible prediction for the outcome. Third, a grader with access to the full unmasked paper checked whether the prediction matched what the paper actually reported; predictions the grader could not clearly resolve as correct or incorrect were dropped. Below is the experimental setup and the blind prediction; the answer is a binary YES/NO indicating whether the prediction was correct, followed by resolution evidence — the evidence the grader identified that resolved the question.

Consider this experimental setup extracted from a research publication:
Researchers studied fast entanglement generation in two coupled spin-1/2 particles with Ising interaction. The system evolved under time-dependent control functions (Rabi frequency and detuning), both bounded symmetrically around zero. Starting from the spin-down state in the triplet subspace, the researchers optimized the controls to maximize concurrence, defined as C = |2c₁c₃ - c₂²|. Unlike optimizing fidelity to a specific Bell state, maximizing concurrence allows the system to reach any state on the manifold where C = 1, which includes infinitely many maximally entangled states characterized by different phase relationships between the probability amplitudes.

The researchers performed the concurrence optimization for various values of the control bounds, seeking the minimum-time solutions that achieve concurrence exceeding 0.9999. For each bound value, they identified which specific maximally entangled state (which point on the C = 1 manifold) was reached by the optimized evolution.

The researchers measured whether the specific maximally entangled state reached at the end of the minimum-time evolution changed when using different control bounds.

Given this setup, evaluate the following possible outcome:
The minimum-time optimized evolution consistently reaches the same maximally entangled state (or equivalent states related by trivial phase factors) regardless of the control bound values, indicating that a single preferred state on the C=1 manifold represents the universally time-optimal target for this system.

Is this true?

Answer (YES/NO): NO